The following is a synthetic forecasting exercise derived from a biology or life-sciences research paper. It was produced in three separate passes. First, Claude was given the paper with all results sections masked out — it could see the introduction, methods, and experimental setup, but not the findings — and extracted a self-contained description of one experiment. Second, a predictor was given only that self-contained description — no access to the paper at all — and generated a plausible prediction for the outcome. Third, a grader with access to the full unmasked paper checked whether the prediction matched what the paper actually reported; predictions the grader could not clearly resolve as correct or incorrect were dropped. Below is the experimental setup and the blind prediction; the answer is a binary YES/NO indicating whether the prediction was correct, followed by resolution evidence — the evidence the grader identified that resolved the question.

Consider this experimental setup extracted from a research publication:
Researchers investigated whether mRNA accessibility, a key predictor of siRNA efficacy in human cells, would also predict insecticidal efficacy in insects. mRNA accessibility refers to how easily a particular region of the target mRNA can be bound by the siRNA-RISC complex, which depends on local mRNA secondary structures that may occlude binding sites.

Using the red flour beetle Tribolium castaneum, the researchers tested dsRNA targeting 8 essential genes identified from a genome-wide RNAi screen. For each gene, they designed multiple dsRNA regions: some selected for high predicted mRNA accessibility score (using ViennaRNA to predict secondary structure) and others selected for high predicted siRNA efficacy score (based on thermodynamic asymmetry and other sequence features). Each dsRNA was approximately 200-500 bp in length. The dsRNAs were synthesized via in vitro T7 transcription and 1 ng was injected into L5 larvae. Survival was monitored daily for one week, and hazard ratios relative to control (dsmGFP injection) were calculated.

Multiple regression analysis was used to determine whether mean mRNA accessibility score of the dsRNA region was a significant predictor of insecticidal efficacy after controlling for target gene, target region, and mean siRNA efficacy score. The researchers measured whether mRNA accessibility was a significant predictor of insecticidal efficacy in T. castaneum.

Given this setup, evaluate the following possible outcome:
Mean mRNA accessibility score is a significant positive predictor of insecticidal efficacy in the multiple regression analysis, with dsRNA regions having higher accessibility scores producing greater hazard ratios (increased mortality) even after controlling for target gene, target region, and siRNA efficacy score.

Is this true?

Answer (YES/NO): NO